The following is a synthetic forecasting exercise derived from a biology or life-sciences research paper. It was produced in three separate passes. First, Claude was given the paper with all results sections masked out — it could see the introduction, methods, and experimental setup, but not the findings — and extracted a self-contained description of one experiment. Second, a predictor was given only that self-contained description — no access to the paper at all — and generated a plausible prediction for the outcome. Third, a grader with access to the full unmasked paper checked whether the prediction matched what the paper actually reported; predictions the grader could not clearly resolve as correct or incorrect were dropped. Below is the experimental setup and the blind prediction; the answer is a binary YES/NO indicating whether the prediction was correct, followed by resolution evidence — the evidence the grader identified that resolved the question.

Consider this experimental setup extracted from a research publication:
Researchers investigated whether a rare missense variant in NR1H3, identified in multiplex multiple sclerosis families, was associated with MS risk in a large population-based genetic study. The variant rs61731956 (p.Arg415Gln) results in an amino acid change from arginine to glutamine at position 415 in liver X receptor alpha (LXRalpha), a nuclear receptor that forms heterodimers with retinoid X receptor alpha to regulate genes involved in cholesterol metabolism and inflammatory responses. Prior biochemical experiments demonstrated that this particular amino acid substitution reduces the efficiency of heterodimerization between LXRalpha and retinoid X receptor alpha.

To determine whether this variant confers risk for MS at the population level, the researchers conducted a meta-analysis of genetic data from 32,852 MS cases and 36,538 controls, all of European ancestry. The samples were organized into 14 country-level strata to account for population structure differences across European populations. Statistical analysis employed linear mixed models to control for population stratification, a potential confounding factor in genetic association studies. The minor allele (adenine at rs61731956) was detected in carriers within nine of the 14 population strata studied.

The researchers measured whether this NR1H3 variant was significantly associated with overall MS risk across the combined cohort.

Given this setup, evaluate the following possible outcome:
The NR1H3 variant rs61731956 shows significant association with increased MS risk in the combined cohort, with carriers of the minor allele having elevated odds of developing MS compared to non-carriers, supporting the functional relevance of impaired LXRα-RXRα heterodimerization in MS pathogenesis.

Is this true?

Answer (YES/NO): NO